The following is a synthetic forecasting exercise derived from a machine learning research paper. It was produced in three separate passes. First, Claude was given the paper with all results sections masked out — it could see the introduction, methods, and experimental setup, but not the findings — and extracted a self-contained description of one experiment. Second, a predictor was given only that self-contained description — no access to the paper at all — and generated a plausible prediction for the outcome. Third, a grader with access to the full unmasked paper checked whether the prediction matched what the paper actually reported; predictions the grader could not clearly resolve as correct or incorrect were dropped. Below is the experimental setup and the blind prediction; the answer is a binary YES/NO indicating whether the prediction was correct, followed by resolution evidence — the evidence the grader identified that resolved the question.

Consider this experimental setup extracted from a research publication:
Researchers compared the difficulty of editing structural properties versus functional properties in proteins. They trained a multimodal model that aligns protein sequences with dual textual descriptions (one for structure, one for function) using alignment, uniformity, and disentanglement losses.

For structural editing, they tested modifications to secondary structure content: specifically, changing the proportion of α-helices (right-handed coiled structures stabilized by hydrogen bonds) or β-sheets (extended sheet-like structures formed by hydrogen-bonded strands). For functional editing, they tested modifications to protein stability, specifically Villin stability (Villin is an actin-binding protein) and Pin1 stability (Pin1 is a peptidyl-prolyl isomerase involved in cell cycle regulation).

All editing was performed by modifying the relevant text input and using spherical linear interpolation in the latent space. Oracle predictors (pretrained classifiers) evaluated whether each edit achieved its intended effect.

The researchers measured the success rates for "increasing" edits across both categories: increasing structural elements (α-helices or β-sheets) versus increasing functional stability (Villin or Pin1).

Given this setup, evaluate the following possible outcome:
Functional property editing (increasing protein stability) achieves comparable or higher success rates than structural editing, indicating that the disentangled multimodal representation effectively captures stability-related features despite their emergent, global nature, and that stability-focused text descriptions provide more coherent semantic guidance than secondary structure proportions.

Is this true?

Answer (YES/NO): NO